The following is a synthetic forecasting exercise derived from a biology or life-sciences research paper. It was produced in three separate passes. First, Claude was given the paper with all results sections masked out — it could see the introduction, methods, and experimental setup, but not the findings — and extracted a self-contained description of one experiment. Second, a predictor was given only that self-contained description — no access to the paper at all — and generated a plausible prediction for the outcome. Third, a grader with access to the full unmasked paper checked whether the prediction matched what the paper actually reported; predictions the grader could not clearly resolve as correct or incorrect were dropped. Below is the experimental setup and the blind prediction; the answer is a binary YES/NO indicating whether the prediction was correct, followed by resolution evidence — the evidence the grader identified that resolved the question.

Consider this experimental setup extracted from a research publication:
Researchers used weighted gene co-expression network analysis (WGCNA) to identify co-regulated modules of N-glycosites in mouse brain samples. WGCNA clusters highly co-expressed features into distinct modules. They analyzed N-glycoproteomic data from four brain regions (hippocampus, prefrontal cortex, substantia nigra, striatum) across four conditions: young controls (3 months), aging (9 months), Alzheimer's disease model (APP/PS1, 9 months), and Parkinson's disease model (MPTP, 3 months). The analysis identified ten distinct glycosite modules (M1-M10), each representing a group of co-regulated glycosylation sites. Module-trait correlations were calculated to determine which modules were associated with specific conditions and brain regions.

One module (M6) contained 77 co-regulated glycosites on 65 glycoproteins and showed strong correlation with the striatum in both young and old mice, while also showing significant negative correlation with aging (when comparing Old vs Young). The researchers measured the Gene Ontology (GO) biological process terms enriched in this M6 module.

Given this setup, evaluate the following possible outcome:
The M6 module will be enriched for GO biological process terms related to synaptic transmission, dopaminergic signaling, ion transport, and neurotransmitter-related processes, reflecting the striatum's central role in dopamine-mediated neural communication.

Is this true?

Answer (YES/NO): NO